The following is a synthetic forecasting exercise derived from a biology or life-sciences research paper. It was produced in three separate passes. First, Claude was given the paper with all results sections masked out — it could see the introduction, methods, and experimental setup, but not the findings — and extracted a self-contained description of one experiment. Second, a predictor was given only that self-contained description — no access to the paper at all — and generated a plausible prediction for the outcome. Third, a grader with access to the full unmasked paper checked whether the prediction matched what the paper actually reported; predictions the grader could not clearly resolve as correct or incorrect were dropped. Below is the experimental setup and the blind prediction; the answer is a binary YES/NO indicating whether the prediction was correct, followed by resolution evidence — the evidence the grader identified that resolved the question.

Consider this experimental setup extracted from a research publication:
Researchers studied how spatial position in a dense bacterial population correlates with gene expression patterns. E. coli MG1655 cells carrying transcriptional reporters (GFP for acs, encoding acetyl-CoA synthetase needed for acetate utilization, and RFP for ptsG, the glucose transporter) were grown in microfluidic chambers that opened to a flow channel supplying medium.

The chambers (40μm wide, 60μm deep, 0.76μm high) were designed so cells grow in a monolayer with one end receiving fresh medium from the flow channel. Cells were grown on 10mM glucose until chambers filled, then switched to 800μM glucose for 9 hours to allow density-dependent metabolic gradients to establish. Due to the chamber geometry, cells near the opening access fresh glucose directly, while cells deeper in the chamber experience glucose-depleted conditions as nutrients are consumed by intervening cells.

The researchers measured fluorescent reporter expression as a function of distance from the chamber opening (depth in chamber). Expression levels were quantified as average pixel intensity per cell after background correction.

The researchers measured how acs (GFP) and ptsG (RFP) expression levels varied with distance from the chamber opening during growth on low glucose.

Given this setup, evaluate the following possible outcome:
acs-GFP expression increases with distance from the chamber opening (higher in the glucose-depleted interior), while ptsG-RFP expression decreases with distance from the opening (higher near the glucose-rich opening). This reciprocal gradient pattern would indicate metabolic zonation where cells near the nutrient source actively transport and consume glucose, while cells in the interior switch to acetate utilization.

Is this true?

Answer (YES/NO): NO